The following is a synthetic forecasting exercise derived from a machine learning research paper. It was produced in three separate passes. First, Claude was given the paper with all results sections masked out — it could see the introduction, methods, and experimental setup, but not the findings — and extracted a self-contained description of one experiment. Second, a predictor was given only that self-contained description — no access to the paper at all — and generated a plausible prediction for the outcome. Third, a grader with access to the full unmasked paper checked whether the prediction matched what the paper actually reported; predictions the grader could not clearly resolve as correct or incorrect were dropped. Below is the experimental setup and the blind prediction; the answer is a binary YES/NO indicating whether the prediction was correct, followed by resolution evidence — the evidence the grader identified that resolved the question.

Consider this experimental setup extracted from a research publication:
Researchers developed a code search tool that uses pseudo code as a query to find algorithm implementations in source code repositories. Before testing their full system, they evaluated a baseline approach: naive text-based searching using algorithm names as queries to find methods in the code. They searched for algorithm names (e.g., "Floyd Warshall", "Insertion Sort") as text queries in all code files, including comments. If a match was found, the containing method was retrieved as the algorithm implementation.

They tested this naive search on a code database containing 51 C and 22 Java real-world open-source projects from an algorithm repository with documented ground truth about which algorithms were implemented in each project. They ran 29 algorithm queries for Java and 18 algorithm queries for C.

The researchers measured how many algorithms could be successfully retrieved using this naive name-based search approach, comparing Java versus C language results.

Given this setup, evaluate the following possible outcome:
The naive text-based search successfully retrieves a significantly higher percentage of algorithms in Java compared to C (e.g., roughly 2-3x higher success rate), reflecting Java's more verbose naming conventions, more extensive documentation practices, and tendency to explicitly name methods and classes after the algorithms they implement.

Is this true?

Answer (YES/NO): YES